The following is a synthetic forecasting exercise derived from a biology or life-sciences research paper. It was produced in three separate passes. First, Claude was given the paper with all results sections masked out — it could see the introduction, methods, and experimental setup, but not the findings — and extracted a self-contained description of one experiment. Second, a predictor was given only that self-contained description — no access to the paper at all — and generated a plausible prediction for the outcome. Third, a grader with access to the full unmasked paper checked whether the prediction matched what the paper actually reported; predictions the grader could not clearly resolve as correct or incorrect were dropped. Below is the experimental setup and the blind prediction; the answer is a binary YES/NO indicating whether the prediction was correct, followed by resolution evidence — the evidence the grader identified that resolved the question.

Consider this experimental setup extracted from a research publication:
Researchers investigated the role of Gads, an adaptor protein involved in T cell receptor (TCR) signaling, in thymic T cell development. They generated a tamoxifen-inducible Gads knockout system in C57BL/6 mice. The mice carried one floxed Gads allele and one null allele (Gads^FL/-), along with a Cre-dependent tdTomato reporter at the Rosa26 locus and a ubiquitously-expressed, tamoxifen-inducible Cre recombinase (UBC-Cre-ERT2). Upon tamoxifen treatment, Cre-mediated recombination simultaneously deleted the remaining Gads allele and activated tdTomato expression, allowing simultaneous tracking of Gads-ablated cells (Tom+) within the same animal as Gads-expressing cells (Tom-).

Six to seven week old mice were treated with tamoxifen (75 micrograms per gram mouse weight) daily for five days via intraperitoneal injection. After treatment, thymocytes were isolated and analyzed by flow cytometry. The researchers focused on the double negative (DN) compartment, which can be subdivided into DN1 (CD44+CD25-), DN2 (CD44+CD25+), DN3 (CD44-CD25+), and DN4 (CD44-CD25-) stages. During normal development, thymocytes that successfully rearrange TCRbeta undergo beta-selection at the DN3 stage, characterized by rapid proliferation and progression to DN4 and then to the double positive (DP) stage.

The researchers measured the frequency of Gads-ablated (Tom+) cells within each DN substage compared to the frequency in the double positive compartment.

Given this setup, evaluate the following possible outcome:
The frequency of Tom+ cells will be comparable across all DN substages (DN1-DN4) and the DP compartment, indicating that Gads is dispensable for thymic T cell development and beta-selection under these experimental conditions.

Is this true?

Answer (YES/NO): NO